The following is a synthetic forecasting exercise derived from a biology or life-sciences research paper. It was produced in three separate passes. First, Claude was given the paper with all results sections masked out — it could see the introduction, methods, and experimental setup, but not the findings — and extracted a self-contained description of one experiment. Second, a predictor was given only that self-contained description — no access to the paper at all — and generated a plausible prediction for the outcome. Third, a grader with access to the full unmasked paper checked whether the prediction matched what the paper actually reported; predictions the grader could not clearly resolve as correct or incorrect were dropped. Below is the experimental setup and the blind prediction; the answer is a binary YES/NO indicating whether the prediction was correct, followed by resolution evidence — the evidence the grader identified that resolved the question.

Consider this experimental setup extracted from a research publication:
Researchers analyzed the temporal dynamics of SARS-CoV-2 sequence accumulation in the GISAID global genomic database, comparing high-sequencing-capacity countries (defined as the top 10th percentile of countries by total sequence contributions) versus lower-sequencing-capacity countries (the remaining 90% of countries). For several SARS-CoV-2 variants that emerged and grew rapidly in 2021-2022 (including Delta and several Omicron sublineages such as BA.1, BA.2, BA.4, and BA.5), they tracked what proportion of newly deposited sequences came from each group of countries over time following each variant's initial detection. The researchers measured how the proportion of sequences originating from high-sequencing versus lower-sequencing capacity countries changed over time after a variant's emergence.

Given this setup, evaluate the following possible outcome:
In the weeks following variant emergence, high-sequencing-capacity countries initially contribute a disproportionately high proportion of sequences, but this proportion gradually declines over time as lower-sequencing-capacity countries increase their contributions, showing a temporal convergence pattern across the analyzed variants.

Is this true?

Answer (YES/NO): NO